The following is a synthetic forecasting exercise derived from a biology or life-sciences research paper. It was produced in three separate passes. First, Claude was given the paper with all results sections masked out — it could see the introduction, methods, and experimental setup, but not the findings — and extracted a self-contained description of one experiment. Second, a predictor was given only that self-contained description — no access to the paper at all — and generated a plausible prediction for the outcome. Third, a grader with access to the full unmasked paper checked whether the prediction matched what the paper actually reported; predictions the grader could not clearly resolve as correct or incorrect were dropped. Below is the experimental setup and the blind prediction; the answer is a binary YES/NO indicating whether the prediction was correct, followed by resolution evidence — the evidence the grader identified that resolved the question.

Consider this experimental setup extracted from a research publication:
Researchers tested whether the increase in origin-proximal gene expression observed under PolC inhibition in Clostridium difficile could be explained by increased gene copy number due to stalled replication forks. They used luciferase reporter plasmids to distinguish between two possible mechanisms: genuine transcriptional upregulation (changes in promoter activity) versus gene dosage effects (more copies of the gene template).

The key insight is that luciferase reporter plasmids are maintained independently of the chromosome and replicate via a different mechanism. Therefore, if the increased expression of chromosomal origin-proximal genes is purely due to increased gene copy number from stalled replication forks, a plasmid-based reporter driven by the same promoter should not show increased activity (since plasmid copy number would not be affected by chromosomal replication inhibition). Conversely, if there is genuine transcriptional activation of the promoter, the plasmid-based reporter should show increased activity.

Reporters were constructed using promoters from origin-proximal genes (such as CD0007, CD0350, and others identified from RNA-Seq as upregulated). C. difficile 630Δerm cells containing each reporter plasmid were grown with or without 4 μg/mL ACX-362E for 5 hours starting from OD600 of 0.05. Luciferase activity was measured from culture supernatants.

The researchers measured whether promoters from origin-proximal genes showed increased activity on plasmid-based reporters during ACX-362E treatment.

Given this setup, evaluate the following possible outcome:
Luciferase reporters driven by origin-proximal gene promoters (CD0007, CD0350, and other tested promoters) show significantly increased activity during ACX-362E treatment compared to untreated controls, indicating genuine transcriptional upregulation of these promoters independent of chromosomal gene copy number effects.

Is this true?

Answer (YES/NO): YES